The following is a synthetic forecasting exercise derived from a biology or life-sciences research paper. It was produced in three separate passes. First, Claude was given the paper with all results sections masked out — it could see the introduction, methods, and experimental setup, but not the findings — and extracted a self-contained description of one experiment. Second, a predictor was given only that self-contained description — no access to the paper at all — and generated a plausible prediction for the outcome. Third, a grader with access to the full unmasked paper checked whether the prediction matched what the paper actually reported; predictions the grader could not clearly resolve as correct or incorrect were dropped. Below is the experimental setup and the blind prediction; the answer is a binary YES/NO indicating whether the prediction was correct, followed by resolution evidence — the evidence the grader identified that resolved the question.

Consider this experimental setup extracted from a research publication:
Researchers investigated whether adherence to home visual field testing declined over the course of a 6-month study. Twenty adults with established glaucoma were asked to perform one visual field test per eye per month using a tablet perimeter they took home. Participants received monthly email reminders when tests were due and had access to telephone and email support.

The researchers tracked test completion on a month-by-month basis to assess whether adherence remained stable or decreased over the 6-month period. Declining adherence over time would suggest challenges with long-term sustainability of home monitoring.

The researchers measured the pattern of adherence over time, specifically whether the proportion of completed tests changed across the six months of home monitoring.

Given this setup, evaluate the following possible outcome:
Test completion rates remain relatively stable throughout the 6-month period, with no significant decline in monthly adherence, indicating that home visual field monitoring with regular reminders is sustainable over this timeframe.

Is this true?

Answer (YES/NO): YES